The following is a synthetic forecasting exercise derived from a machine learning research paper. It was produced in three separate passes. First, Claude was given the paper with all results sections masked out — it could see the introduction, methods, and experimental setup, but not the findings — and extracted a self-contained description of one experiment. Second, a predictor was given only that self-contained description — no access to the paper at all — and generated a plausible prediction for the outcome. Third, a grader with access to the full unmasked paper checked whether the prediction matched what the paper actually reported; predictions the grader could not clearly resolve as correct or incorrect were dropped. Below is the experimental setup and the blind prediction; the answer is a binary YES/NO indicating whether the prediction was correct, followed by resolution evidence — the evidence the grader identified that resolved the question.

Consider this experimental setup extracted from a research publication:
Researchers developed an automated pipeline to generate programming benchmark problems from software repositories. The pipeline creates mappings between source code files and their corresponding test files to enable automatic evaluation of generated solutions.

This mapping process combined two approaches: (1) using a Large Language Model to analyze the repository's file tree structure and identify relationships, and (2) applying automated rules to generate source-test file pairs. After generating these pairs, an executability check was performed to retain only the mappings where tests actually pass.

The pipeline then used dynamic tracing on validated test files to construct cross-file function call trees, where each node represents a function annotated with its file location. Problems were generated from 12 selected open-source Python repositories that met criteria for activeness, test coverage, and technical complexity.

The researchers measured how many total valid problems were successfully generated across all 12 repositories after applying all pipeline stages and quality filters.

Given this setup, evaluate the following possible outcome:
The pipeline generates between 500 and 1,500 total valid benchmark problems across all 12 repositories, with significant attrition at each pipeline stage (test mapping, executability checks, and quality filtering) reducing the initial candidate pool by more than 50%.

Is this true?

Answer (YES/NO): NO